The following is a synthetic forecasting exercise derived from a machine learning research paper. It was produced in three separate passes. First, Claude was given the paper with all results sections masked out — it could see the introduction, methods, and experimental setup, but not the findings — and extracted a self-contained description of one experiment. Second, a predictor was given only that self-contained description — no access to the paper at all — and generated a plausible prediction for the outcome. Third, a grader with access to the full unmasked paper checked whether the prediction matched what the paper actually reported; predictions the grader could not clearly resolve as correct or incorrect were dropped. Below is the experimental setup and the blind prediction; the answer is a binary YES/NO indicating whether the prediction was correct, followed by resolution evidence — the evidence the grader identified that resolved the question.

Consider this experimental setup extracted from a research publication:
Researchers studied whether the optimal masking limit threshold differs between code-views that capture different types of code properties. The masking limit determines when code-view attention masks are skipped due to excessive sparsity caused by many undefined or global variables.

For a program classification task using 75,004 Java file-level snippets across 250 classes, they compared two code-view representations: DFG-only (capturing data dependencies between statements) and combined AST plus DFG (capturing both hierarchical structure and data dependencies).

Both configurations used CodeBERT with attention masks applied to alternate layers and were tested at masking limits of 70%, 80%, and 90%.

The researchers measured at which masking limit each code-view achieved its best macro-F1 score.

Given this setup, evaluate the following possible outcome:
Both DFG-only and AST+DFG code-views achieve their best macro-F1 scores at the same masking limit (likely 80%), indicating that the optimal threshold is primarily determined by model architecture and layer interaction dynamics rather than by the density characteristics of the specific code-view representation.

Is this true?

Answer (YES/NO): NO